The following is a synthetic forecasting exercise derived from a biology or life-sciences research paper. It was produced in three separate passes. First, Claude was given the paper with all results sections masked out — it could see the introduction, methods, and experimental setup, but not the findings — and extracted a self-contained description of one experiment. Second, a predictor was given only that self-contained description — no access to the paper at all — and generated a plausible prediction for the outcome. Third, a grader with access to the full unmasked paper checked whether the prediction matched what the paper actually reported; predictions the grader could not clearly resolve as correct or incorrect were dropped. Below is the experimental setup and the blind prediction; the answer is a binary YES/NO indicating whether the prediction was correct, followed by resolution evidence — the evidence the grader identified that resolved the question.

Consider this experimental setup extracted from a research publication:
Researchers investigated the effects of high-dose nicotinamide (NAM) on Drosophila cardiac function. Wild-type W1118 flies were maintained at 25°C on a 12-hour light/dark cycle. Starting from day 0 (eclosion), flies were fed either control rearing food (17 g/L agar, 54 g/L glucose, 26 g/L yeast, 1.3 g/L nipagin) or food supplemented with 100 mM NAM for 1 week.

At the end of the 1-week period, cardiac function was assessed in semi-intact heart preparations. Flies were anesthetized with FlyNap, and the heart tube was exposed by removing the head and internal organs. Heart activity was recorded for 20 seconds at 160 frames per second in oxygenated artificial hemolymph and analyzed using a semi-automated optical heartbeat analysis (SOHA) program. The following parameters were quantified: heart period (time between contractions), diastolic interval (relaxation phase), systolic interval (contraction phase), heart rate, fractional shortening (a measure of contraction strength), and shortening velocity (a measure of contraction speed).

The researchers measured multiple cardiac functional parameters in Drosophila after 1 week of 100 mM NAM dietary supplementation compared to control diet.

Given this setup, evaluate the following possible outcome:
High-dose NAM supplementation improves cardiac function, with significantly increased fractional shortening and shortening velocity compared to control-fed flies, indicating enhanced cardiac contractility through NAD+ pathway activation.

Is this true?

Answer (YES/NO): NO